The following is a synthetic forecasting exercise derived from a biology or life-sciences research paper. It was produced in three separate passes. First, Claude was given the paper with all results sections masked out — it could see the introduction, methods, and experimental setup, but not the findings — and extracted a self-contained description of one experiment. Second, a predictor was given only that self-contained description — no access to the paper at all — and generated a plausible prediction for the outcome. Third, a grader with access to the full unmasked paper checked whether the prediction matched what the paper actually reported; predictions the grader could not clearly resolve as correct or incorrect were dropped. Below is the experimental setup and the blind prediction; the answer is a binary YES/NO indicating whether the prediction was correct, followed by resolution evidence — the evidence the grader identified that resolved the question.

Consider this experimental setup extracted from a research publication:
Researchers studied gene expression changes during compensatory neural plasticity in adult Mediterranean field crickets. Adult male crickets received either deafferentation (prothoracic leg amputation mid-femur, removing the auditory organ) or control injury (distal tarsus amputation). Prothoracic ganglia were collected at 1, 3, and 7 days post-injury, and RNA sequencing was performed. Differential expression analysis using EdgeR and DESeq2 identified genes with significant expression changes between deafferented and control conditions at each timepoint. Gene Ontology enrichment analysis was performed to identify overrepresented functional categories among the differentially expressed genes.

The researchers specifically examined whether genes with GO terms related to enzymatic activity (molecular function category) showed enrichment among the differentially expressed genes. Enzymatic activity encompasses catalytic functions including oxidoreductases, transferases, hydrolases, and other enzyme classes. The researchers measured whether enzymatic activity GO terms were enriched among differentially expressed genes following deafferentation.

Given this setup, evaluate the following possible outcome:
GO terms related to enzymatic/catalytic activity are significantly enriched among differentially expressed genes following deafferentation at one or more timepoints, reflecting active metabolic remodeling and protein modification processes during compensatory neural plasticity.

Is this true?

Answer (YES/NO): YES